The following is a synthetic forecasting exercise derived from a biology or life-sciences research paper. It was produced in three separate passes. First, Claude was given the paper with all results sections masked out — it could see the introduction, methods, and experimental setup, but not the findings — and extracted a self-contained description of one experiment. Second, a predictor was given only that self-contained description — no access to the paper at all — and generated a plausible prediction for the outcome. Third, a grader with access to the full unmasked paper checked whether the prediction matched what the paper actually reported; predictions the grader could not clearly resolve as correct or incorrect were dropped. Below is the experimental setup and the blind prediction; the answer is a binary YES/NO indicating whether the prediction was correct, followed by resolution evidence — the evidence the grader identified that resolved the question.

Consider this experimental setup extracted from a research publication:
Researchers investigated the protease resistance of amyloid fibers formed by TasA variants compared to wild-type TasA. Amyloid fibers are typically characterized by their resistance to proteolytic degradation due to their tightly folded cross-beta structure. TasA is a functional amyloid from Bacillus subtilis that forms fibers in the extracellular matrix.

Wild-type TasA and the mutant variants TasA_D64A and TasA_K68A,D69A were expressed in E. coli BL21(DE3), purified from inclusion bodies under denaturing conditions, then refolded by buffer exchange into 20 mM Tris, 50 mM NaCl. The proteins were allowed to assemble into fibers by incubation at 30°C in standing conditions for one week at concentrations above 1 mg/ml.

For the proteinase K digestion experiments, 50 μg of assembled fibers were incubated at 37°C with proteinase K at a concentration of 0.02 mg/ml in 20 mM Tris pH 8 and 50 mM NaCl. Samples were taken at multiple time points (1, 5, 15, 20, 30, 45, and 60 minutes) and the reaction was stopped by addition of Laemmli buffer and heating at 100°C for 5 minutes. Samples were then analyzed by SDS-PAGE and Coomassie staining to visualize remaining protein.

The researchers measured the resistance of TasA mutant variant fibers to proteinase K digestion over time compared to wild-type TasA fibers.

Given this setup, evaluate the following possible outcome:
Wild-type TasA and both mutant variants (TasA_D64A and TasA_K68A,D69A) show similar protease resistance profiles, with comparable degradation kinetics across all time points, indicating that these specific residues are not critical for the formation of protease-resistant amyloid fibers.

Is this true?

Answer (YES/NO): NO